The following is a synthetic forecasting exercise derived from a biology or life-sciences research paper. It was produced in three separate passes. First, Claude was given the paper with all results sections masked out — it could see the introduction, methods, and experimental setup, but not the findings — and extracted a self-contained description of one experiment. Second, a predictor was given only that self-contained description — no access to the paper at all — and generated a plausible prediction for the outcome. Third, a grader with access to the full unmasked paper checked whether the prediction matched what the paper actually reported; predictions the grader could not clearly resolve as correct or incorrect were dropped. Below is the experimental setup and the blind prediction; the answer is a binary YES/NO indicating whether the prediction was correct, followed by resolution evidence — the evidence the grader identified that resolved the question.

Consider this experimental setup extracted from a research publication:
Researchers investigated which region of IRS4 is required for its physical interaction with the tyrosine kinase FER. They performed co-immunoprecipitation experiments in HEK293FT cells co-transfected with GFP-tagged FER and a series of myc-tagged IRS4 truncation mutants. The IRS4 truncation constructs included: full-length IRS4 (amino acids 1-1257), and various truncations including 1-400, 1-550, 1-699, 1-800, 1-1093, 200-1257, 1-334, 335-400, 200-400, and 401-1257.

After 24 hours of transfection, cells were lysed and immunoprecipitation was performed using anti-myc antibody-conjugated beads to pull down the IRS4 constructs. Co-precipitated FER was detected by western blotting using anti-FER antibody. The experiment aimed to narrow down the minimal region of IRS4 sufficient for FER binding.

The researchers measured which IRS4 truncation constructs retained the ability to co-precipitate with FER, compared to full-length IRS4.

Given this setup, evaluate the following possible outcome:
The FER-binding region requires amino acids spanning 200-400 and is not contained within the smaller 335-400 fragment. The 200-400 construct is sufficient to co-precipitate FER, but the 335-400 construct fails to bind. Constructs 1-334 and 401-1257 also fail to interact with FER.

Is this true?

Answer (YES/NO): NO